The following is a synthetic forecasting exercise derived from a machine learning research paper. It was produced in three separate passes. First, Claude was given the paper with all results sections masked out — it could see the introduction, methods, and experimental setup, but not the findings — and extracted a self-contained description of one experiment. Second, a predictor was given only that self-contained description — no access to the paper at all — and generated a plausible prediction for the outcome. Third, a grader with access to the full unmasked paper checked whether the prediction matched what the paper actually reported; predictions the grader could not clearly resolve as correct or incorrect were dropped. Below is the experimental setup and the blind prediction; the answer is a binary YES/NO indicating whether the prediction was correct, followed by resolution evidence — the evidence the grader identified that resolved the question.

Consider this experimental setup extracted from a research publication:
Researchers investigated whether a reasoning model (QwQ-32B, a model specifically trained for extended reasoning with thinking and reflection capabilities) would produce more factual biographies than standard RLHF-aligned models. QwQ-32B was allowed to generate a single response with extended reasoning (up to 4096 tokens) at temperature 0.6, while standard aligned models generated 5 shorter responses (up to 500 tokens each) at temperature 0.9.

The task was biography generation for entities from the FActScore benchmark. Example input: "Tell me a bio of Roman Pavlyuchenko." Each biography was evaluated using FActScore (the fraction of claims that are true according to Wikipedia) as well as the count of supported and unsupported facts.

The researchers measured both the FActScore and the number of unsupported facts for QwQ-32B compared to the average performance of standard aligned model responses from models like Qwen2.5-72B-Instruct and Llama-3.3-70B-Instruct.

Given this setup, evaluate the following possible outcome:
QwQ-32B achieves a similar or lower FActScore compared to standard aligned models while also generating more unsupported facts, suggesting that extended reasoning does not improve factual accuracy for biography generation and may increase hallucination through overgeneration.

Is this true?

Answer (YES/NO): YES